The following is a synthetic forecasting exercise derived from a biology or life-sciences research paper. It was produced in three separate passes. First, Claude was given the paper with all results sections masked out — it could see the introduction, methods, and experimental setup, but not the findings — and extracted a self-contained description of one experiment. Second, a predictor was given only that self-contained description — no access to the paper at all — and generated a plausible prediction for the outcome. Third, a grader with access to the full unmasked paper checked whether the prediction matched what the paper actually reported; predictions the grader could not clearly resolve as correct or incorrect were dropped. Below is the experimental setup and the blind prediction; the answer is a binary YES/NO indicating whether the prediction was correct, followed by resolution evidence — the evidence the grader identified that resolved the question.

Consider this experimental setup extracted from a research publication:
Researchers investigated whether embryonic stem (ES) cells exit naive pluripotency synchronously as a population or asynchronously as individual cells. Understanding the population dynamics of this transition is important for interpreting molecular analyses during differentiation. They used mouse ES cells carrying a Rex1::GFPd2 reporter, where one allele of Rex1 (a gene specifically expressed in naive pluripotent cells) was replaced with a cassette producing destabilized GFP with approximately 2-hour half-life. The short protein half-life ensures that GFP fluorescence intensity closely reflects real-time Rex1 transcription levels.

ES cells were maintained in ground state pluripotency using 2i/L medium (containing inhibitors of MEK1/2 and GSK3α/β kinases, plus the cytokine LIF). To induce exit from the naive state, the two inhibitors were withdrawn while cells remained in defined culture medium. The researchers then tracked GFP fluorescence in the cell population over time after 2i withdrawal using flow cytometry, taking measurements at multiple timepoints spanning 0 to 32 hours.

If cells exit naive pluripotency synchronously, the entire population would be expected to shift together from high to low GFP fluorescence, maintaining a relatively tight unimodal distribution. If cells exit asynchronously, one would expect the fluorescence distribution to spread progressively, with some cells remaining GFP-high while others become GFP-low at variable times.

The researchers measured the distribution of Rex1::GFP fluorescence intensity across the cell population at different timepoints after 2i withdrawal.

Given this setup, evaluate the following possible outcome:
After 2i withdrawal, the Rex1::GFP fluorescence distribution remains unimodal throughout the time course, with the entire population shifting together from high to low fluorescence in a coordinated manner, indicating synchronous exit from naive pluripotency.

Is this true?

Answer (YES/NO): NO